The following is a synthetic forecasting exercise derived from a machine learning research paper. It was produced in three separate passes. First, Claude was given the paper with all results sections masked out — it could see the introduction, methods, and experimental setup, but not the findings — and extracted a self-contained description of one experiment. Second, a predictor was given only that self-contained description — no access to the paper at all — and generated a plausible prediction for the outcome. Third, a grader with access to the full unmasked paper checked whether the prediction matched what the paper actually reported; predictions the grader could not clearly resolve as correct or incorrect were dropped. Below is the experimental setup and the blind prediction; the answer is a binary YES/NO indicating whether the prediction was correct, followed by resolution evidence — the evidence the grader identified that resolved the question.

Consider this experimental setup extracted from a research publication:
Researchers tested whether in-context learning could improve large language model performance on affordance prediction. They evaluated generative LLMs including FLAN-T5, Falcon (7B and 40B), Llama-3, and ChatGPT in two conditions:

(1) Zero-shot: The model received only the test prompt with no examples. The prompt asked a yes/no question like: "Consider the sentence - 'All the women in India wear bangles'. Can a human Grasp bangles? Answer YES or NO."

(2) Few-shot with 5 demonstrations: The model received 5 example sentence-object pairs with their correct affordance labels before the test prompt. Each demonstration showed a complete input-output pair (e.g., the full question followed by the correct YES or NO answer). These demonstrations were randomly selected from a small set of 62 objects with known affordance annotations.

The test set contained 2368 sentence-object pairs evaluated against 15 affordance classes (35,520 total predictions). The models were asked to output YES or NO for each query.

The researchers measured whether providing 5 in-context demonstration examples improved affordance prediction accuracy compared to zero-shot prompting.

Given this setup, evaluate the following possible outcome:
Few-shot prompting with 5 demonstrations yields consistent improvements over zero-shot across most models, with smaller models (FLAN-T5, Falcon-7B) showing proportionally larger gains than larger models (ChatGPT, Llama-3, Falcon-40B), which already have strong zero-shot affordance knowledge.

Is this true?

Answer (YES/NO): YES